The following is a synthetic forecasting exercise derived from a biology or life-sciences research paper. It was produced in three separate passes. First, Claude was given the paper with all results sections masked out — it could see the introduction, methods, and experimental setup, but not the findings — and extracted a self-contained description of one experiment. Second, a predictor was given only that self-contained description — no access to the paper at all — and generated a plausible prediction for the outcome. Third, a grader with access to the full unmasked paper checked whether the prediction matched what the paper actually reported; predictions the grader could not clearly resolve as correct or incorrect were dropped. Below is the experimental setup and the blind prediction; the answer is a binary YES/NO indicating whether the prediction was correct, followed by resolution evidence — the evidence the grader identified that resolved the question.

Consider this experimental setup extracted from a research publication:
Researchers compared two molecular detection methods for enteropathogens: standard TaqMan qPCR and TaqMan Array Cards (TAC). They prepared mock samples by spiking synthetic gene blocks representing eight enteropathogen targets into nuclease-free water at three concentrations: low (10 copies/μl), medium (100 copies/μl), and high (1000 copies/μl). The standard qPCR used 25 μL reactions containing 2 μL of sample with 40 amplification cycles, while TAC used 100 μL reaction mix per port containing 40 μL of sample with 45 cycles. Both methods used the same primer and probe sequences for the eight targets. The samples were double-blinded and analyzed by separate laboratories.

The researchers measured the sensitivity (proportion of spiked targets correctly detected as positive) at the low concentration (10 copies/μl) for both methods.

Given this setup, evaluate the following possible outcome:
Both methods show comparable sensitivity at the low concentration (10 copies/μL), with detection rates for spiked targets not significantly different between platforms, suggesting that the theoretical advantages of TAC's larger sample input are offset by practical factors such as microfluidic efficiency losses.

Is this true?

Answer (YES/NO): NO